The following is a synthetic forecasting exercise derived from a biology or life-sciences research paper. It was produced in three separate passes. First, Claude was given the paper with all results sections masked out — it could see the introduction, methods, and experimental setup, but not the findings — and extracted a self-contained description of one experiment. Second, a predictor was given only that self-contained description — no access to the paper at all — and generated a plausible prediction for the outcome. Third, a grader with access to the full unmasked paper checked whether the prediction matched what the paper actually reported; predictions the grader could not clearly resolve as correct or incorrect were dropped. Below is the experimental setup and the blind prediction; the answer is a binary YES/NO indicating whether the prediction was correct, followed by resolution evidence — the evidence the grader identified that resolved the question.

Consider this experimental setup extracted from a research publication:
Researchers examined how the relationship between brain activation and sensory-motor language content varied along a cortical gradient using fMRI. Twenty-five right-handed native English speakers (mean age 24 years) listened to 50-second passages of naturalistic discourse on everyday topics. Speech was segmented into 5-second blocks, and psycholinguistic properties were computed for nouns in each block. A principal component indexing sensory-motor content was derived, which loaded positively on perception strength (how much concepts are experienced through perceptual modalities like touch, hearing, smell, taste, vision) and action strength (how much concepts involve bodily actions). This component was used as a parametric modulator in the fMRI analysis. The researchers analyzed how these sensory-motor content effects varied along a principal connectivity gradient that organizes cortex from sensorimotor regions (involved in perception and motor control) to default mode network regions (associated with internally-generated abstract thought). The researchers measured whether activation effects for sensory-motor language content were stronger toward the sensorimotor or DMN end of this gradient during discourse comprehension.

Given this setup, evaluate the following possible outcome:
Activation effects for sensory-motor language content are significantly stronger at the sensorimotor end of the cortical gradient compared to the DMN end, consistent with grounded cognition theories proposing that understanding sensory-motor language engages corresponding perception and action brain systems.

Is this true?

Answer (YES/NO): NO